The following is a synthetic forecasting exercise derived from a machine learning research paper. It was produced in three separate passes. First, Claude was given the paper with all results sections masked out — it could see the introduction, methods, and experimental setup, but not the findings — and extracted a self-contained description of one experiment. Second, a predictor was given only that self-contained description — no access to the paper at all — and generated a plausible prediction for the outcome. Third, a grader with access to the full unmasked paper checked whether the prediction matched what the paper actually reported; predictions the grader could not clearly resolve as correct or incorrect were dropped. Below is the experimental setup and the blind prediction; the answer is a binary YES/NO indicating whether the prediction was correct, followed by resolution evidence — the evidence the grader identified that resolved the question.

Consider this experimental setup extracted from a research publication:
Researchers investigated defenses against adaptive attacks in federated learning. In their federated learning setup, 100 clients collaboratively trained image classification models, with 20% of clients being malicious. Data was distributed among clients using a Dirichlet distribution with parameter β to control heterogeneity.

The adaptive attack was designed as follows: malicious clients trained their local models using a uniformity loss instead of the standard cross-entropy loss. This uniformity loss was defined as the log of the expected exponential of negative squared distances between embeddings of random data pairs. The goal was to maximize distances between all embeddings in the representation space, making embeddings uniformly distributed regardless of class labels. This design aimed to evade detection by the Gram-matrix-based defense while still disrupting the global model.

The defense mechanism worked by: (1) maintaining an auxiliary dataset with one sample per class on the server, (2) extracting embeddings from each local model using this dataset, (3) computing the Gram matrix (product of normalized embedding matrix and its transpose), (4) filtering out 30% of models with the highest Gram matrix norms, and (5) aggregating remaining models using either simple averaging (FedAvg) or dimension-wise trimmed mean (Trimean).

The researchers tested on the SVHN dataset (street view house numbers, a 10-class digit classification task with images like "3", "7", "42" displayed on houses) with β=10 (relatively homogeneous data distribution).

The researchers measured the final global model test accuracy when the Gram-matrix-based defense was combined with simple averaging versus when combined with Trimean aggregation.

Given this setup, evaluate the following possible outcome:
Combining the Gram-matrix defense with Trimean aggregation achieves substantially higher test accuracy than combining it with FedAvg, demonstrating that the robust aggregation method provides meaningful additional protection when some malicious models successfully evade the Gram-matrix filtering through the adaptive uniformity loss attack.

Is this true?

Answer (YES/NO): YES